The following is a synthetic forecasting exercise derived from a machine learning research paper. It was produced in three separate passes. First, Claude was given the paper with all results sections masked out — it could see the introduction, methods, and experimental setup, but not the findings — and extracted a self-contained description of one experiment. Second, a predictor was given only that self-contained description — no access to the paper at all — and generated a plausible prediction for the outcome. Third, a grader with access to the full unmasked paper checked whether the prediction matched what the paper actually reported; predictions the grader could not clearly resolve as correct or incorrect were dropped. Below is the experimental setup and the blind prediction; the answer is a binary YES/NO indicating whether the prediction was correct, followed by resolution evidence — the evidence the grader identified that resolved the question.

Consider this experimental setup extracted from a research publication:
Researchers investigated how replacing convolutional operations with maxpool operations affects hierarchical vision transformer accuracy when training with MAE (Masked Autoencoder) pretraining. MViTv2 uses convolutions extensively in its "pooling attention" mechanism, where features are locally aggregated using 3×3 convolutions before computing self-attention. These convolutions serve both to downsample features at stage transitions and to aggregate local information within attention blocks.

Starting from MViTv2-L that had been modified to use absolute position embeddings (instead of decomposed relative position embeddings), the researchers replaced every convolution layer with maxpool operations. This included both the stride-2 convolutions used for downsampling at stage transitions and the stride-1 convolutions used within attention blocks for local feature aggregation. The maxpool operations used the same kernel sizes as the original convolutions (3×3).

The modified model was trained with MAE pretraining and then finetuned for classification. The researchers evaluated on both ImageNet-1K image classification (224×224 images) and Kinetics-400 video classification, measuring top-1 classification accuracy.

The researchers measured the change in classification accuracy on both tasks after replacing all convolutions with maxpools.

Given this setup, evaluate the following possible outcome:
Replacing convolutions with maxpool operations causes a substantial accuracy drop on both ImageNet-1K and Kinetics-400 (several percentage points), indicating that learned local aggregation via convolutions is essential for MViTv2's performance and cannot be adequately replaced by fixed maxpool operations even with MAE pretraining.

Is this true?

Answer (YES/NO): NO